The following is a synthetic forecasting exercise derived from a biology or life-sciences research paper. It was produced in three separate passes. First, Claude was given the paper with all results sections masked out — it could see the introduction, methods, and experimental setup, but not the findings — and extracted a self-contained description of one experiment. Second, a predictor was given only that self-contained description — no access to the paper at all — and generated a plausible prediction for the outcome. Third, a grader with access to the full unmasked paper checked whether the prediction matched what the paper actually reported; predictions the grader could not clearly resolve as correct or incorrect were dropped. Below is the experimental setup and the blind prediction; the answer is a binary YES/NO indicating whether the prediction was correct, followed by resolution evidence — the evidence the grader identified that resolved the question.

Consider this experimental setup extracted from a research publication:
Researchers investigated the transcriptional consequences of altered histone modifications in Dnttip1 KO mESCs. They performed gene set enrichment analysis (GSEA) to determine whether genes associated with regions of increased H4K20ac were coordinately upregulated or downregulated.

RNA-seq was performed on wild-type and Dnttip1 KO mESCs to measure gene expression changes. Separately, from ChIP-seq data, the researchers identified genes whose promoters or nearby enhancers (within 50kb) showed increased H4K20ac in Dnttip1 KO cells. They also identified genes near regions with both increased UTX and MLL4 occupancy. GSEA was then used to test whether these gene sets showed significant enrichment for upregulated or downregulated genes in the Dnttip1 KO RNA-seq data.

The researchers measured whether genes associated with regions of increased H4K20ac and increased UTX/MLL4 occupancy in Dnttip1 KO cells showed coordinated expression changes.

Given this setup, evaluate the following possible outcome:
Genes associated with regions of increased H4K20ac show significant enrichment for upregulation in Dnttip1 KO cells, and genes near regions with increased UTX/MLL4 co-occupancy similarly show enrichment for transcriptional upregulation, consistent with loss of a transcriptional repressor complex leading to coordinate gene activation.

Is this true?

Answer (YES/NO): YES